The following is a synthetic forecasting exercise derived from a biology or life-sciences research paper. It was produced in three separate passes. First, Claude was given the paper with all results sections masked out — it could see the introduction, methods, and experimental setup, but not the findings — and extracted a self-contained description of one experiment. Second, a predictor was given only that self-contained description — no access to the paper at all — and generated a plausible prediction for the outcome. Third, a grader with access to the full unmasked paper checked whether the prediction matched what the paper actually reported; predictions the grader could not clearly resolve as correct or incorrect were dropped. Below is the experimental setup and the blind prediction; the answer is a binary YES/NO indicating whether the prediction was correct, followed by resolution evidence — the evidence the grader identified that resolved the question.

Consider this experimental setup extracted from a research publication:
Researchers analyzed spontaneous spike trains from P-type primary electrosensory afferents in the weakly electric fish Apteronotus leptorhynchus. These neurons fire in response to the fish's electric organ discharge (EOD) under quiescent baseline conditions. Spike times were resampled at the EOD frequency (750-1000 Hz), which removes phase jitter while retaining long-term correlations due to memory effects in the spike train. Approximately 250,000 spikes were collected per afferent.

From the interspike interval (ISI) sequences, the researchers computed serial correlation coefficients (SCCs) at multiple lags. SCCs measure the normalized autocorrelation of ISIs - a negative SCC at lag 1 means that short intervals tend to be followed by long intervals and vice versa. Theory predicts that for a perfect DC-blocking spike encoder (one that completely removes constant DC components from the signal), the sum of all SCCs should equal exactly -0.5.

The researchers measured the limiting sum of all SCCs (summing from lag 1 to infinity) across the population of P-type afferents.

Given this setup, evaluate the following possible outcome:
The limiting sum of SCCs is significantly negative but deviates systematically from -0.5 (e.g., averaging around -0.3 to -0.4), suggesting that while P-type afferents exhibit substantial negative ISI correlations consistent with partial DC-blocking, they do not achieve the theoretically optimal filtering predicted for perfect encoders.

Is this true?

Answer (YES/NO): NO